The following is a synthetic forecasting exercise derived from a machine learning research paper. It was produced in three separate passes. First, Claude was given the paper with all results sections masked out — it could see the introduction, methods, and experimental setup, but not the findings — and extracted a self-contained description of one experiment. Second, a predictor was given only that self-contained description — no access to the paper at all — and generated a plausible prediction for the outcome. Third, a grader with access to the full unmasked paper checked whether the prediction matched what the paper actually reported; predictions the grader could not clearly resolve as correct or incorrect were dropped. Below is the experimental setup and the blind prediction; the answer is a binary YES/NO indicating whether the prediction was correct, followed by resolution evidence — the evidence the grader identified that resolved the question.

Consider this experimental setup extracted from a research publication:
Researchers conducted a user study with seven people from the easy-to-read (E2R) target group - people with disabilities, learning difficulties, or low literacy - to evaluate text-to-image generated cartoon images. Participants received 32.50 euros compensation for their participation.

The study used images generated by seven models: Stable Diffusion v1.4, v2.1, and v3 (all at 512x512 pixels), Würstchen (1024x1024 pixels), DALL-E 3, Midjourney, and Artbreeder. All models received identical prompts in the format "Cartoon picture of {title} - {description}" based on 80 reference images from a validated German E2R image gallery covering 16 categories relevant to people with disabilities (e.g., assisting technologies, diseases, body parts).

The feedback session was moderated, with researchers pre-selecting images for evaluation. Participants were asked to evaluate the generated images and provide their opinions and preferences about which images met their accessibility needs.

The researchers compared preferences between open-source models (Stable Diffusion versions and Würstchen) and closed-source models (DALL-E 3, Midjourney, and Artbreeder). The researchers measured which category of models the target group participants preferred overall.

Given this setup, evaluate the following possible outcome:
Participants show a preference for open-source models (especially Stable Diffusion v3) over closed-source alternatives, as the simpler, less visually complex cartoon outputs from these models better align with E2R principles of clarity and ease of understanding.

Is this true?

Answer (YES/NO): NO